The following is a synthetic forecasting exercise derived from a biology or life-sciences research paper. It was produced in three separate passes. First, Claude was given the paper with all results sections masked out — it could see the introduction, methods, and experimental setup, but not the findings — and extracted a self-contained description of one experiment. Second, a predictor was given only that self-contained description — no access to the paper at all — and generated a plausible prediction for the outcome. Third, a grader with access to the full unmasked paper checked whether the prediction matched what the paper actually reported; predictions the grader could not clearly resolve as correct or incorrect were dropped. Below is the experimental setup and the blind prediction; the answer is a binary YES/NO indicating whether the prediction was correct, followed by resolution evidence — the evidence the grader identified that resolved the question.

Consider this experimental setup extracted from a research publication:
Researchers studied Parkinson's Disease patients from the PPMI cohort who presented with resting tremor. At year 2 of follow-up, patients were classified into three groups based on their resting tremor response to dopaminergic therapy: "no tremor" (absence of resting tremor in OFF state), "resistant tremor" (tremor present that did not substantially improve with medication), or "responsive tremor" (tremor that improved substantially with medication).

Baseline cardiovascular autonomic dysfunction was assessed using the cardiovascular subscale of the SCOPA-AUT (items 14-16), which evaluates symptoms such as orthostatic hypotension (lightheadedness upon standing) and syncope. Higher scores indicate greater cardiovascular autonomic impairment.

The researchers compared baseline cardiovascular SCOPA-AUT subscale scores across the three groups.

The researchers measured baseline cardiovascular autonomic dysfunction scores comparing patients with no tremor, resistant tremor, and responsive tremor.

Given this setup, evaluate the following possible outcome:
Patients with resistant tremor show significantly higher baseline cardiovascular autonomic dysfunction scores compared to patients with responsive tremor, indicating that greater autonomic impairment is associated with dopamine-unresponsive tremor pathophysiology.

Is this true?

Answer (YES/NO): NO